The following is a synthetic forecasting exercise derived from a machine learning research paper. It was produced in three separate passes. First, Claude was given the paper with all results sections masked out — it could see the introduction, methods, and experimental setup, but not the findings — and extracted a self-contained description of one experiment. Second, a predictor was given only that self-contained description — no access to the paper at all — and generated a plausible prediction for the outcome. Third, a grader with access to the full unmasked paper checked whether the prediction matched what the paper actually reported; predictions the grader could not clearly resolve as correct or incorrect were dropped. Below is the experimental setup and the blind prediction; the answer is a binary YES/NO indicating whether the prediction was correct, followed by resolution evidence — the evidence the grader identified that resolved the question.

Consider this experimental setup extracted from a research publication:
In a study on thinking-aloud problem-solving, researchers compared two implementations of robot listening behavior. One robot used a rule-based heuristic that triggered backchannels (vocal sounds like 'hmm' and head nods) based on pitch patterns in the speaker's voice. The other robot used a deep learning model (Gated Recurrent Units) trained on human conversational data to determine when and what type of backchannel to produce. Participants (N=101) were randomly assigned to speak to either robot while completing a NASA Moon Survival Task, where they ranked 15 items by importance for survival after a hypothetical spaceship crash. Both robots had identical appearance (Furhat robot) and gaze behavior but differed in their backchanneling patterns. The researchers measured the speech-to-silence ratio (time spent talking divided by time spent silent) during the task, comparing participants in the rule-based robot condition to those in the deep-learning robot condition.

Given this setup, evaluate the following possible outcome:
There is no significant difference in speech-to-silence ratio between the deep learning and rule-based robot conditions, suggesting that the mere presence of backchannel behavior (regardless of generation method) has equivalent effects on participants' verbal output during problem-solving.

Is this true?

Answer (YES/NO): YES